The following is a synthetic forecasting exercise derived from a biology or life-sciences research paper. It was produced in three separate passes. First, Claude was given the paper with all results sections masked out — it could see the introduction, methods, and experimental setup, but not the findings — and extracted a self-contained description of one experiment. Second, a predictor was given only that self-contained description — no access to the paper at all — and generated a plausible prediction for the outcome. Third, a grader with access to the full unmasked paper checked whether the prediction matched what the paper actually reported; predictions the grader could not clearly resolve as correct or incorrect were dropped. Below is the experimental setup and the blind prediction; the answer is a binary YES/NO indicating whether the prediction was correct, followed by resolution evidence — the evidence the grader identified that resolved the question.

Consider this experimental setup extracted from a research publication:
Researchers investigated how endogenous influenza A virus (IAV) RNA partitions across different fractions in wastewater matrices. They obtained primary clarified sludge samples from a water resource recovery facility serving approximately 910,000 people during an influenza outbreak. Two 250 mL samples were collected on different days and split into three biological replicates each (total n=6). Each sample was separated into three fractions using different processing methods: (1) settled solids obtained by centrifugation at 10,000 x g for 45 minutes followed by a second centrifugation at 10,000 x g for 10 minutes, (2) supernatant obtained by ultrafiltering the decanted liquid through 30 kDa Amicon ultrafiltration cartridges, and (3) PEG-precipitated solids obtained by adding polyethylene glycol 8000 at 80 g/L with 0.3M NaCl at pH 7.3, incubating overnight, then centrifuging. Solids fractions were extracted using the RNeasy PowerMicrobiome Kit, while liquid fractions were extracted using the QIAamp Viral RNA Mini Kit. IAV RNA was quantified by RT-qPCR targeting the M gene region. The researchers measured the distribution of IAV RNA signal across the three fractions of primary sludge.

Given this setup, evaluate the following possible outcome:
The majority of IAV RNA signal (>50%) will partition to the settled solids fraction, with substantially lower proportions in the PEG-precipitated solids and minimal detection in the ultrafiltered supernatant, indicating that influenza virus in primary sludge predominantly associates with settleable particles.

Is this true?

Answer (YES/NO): YES